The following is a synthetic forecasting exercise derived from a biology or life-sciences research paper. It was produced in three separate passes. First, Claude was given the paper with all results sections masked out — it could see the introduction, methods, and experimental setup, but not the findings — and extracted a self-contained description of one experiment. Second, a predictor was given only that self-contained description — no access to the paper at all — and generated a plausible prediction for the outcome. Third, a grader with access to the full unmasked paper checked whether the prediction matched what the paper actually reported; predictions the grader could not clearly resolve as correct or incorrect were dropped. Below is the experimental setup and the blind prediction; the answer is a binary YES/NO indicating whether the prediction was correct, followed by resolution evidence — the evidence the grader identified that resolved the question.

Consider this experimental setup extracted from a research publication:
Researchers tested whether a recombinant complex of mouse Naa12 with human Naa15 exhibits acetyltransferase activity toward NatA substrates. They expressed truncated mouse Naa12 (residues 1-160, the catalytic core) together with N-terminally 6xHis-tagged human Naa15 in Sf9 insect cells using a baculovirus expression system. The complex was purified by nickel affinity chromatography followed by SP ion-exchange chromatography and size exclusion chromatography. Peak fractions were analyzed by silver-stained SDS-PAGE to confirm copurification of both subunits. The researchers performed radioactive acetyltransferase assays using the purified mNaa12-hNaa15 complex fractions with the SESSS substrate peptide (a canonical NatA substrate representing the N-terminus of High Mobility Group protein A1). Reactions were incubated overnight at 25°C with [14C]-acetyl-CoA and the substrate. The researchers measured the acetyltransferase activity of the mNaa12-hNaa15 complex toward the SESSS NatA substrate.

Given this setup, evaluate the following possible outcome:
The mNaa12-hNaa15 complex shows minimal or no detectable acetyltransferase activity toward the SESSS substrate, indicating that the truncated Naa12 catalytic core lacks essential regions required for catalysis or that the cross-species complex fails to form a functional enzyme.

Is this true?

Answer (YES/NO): NO